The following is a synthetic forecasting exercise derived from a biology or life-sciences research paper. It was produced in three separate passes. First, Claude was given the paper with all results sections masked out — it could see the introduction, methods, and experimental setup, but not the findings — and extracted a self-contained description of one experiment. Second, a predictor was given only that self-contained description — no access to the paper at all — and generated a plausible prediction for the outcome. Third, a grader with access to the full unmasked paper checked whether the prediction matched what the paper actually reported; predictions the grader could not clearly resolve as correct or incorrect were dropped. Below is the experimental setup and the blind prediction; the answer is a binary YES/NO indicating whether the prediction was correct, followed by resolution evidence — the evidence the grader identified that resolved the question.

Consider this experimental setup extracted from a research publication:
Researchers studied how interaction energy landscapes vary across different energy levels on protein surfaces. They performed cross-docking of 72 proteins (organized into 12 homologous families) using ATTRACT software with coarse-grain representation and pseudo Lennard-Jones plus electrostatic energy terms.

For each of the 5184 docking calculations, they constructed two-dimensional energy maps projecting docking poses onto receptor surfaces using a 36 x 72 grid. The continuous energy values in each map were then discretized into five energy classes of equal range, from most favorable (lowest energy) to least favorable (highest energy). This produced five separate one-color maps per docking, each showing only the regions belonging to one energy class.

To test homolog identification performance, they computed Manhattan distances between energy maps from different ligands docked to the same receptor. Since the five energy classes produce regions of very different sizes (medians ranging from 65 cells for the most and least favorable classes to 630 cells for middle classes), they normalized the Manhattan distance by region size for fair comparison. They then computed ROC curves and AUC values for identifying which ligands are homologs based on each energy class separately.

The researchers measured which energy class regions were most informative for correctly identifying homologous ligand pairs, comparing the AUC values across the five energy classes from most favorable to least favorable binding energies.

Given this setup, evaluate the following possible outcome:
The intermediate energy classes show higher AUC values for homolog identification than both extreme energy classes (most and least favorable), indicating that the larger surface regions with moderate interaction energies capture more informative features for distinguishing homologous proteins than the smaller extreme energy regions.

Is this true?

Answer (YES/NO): NO